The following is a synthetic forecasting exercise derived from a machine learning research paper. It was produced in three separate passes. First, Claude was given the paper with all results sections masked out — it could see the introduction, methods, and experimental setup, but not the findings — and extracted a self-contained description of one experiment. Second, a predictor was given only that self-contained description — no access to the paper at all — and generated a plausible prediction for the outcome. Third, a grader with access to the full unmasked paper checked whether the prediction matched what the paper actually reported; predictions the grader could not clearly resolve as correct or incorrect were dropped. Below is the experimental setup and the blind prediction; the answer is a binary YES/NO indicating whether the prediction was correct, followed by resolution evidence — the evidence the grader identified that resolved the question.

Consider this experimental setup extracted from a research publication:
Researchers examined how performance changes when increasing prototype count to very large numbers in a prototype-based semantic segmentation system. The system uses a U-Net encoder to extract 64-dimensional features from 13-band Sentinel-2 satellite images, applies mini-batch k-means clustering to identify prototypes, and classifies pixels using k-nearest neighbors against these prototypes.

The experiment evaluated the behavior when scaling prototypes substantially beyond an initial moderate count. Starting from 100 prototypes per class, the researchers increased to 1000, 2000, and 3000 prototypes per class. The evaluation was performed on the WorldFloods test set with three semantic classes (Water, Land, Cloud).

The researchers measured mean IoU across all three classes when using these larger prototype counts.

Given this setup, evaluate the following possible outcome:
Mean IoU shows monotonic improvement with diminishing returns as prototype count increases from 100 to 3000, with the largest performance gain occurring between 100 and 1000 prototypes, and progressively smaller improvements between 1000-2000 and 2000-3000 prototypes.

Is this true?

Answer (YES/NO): NO